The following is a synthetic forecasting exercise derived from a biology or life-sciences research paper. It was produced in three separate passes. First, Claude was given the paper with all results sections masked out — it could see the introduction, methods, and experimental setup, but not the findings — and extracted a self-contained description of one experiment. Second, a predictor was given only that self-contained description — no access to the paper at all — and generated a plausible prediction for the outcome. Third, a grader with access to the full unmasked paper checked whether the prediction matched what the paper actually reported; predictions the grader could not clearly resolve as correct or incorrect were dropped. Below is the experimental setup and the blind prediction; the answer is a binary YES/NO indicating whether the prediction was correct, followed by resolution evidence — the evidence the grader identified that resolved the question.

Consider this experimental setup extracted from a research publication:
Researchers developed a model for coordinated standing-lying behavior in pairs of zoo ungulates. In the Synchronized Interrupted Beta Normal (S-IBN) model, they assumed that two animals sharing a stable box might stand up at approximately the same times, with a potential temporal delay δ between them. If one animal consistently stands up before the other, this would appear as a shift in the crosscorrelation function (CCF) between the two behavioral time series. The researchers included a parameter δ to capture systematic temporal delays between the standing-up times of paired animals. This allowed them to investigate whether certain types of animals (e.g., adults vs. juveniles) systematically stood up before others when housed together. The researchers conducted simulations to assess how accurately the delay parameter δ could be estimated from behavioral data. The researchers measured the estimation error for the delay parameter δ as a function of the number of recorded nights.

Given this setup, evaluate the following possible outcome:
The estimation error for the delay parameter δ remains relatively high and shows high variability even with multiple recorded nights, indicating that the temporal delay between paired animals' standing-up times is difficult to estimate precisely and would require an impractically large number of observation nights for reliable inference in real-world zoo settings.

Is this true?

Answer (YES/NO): NO